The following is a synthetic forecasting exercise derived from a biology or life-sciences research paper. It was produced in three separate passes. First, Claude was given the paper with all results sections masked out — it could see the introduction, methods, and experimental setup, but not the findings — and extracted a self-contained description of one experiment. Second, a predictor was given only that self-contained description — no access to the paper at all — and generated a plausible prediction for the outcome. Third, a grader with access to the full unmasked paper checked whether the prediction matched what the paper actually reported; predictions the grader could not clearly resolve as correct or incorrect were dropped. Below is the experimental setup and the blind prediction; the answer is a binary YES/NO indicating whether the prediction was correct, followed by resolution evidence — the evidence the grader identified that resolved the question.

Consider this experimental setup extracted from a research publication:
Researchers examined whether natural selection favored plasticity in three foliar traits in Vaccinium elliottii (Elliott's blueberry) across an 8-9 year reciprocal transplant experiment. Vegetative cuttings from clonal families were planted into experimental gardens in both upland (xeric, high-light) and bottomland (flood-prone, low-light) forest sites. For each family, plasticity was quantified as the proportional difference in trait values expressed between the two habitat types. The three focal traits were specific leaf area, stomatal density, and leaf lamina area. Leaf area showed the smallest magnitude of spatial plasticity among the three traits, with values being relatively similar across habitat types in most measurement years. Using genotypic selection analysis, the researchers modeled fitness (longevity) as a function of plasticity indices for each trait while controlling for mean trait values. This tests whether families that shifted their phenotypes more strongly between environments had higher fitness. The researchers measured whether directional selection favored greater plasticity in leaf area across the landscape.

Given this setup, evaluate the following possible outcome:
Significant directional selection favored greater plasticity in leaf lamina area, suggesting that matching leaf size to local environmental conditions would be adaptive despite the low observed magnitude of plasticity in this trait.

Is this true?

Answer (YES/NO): NO